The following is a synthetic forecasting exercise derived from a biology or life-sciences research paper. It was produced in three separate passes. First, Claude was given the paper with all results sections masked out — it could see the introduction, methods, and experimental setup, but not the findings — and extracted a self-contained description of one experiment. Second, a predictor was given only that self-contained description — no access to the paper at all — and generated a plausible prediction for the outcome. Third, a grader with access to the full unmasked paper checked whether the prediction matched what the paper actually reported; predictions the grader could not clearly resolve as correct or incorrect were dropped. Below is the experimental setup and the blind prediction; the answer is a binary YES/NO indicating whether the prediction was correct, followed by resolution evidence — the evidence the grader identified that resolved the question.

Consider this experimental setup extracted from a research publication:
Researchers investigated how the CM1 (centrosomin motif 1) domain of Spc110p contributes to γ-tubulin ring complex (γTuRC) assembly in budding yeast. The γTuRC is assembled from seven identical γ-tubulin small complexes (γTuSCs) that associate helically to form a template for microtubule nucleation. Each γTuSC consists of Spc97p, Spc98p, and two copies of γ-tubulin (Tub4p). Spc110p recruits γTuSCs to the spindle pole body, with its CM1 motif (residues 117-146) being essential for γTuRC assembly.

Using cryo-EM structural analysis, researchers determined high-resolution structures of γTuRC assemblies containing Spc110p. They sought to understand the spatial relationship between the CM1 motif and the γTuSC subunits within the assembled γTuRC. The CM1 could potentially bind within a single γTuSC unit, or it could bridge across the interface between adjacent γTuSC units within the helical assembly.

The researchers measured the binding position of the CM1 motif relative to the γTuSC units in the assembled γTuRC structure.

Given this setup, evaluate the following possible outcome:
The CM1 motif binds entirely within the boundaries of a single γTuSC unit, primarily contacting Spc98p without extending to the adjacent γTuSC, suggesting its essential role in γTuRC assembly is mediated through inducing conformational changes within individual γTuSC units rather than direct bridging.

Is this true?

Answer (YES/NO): NO